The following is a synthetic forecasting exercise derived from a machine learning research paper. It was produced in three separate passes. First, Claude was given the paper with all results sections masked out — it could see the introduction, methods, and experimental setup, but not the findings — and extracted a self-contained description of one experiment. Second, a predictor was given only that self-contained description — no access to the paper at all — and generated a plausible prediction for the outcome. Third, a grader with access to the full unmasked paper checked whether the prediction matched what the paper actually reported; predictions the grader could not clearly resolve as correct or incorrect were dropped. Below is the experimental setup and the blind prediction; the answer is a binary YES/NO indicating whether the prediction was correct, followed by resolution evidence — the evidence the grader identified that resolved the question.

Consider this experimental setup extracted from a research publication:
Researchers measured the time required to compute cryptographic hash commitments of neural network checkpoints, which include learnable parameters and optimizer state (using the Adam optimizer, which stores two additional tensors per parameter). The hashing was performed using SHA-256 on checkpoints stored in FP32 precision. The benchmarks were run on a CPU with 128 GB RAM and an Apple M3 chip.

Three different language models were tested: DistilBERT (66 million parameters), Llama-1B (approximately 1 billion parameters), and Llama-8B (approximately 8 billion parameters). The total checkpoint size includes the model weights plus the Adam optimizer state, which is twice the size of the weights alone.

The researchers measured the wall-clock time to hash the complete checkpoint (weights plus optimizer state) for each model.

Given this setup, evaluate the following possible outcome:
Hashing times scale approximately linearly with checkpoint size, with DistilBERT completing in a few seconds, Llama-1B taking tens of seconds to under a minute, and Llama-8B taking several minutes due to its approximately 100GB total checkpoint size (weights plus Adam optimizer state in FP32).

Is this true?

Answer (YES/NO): NO